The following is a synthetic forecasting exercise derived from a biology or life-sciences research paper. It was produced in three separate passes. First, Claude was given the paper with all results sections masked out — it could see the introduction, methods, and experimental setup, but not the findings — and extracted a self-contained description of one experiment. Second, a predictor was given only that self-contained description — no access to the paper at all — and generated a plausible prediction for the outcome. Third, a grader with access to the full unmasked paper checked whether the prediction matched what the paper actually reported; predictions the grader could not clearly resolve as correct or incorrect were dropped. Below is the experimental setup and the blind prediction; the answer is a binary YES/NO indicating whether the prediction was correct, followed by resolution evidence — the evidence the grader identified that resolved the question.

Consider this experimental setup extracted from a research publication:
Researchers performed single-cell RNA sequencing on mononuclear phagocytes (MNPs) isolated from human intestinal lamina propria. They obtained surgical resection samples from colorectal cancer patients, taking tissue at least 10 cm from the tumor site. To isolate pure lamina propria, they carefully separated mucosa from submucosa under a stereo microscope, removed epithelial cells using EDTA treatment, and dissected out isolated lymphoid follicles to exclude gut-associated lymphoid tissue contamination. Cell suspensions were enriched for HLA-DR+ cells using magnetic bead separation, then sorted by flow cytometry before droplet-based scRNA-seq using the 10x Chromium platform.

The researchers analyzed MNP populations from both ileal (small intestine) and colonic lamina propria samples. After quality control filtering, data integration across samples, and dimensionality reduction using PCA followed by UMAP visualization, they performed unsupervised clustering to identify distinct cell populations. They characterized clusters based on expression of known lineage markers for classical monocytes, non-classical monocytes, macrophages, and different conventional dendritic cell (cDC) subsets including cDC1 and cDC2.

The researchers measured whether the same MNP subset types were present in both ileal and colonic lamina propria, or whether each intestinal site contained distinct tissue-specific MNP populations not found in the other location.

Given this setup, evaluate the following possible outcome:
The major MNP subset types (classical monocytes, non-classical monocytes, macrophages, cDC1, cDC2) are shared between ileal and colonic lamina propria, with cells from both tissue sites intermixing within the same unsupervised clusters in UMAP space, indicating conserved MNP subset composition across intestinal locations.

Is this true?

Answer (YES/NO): YES